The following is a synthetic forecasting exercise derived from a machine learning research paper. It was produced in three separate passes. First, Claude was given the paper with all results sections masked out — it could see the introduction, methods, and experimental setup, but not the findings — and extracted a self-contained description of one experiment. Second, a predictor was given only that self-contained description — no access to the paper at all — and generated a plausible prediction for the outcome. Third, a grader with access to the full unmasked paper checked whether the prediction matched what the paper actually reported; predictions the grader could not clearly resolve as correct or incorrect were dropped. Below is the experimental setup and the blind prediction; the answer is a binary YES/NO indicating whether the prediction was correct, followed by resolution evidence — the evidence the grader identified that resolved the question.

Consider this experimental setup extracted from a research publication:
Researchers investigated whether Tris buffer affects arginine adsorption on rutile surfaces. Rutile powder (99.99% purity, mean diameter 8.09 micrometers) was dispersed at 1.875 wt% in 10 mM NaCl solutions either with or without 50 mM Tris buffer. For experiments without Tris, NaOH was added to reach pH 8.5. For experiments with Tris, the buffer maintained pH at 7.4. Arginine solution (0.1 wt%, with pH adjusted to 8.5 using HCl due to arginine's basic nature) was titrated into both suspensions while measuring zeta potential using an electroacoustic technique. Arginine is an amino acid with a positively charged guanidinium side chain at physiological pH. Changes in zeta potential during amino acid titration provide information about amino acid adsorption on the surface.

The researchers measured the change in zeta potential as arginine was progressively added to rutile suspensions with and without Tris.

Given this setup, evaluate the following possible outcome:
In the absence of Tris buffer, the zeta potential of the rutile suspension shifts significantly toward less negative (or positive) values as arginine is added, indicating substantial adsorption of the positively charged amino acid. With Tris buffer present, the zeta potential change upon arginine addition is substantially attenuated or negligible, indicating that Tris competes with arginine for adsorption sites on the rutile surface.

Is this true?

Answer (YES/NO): YES